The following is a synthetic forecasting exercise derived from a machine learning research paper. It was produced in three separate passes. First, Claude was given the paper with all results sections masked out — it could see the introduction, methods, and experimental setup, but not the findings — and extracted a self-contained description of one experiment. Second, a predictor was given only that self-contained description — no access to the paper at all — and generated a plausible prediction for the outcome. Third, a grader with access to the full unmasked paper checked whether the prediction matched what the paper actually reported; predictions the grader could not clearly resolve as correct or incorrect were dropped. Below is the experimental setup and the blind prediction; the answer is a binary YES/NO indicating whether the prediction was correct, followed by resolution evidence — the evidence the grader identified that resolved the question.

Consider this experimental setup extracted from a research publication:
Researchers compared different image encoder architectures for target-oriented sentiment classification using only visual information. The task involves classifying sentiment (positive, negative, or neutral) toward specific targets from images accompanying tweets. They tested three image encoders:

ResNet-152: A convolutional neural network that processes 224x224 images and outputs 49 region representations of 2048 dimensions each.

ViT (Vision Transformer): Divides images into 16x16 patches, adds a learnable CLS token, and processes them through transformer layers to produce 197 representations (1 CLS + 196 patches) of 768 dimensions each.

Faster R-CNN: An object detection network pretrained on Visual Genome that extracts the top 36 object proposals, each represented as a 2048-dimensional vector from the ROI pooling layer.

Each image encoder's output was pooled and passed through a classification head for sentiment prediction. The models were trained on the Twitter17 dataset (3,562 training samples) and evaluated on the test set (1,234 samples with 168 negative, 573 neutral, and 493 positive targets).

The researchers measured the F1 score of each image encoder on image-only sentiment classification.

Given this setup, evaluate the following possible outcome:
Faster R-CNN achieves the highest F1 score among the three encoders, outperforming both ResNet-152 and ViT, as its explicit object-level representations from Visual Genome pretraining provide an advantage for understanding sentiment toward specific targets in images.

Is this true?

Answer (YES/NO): NO